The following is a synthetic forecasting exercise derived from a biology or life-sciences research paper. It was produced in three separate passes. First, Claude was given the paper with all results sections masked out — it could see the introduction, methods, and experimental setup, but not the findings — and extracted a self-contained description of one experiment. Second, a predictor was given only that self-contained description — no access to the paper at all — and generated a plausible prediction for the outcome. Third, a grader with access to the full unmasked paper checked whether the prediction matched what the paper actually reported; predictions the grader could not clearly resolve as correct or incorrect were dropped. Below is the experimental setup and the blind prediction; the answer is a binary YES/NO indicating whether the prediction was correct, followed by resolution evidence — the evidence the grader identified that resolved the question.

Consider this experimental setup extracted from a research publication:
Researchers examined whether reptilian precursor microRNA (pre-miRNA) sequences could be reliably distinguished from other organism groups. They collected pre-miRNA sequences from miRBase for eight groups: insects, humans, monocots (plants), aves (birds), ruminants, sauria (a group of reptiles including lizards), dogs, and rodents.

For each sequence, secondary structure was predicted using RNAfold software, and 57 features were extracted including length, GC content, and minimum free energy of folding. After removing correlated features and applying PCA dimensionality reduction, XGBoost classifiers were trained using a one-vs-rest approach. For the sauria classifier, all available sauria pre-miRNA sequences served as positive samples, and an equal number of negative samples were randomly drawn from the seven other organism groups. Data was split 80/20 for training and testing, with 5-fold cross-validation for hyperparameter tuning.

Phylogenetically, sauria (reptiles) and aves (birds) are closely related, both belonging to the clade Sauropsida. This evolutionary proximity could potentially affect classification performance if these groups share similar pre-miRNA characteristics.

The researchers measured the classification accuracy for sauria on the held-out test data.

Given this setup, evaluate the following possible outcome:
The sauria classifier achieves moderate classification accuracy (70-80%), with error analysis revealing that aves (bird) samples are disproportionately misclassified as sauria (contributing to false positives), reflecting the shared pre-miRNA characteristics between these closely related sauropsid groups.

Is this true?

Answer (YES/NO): NO